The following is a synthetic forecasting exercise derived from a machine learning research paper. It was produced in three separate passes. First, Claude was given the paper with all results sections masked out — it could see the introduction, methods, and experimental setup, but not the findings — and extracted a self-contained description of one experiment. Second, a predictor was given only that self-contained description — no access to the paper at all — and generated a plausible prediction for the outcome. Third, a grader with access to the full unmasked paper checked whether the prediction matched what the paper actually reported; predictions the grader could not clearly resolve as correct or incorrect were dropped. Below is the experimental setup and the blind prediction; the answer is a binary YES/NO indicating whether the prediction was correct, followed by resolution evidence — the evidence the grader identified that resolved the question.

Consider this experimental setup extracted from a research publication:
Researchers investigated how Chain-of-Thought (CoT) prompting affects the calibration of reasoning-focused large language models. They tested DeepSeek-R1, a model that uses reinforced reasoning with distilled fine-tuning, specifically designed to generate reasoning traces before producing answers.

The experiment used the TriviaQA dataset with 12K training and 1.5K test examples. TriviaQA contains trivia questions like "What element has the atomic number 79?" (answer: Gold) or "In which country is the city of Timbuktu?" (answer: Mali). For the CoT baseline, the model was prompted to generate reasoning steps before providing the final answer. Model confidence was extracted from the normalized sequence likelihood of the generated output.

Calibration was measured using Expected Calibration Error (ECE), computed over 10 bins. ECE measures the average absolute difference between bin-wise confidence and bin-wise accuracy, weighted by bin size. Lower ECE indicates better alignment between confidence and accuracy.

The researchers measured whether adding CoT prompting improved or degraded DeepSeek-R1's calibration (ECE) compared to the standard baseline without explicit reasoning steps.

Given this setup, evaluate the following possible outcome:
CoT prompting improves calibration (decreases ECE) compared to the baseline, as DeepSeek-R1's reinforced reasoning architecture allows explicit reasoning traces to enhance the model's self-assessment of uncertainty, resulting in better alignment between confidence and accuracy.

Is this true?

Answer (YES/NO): YES